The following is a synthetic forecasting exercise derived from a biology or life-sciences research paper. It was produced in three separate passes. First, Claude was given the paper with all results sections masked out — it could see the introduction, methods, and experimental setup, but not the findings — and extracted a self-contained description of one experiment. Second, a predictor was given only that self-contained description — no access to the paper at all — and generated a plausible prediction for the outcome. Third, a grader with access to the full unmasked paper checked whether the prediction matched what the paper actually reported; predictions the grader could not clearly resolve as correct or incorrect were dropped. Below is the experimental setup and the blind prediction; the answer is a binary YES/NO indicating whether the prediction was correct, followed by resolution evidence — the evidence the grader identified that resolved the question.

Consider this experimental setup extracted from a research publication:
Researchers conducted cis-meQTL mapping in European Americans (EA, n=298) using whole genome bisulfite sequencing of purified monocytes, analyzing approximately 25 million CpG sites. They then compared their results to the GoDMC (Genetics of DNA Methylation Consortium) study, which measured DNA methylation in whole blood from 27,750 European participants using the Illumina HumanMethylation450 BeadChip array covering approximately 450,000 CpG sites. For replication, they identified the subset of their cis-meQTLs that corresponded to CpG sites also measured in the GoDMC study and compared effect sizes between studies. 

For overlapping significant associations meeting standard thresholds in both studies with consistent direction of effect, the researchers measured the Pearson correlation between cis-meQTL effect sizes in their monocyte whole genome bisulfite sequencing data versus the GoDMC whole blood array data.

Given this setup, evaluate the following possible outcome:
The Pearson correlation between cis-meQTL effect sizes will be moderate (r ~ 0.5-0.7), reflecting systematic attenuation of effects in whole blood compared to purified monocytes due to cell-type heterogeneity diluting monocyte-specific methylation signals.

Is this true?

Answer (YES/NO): NO